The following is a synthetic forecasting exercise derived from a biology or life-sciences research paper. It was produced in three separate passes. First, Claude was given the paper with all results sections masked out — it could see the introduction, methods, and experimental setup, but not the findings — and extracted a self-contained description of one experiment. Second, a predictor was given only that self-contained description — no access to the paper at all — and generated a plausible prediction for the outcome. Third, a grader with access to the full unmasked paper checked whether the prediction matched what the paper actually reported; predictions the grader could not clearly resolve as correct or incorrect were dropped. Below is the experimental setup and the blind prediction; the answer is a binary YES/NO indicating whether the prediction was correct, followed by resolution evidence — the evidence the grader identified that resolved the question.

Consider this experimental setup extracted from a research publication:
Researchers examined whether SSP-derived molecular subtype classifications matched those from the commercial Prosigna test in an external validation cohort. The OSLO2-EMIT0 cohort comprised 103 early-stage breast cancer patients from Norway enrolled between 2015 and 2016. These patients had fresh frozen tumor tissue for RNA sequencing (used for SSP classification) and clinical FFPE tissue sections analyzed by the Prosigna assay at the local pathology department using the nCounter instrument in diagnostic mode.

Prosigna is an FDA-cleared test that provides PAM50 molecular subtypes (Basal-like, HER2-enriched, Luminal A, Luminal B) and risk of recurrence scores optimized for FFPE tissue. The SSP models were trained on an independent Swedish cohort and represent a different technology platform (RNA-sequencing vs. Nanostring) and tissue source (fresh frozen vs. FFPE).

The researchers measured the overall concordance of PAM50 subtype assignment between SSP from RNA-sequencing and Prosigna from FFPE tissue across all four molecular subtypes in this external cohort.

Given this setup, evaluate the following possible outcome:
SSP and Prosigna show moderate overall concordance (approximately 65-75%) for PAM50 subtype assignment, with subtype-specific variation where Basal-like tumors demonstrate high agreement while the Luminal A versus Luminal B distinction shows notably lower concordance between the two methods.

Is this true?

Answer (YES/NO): NO